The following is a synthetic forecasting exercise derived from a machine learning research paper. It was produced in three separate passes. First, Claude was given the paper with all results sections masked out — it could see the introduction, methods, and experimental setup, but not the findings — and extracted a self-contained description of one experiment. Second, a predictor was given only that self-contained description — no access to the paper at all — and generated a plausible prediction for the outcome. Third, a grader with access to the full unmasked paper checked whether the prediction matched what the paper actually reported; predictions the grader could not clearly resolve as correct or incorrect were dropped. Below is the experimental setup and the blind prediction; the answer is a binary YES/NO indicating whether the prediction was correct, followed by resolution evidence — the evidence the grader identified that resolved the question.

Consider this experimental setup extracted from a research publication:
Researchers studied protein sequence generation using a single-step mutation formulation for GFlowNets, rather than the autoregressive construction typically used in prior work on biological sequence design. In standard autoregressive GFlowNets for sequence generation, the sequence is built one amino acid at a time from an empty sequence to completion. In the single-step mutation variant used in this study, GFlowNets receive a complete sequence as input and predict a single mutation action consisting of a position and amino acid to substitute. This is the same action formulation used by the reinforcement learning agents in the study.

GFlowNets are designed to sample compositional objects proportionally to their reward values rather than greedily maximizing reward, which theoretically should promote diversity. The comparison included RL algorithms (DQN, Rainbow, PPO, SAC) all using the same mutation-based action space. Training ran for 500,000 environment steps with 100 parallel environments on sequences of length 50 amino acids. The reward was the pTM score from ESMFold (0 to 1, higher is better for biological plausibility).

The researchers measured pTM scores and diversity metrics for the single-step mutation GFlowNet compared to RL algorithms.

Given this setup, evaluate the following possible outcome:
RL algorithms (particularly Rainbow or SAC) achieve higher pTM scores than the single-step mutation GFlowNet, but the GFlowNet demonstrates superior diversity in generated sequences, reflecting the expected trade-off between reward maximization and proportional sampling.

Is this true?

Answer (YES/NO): NO